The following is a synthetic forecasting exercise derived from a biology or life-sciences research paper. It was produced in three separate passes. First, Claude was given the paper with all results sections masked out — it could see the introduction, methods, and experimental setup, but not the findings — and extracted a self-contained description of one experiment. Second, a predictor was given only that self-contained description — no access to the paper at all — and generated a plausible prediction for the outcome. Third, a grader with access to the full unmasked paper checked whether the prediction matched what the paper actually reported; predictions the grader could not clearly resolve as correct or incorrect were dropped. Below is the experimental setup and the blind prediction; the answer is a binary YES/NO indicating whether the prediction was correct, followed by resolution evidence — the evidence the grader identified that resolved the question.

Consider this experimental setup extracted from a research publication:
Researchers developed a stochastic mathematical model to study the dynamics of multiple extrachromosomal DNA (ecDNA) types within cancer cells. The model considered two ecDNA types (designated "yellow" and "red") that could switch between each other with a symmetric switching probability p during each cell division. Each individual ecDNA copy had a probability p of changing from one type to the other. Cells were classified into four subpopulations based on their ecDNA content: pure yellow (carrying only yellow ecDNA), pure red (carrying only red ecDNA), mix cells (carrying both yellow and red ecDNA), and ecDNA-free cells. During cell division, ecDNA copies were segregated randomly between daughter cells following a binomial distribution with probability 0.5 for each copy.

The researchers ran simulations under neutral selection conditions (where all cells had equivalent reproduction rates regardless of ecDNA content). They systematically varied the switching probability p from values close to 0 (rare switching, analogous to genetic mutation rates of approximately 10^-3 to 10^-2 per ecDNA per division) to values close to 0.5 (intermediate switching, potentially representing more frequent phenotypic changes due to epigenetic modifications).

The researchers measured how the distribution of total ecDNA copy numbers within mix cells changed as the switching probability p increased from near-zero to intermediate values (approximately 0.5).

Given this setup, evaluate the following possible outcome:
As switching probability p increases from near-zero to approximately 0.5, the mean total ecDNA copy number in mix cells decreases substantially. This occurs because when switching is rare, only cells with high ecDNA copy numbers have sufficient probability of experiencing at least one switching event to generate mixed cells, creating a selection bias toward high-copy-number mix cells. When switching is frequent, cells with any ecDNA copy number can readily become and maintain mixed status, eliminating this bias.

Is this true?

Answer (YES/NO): NO